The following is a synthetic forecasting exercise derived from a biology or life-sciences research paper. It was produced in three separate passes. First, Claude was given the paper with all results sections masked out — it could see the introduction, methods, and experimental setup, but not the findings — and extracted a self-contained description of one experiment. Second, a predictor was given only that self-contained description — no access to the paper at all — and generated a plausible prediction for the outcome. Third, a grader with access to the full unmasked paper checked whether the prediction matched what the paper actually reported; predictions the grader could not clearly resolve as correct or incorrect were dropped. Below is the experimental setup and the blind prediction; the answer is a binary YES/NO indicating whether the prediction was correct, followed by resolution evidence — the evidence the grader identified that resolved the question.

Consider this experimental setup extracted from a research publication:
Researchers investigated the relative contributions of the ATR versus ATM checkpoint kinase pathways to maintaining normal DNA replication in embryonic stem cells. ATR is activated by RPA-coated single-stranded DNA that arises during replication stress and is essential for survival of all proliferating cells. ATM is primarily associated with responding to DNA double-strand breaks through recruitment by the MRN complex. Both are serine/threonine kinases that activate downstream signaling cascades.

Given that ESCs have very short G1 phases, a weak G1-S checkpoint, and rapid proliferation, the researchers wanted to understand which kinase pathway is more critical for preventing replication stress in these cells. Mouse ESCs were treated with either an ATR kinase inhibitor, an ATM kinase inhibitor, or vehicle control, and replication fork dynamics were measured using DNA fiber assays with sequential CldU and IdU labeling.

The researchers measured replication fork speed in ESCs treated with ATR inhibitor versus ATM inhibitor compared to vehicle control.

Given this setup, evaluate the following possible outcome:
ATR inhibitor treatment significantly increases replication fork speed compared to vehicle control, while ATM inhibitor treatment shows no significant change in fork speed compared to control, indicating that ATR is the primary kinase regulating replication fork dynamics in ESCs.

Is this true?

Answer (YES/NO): NO